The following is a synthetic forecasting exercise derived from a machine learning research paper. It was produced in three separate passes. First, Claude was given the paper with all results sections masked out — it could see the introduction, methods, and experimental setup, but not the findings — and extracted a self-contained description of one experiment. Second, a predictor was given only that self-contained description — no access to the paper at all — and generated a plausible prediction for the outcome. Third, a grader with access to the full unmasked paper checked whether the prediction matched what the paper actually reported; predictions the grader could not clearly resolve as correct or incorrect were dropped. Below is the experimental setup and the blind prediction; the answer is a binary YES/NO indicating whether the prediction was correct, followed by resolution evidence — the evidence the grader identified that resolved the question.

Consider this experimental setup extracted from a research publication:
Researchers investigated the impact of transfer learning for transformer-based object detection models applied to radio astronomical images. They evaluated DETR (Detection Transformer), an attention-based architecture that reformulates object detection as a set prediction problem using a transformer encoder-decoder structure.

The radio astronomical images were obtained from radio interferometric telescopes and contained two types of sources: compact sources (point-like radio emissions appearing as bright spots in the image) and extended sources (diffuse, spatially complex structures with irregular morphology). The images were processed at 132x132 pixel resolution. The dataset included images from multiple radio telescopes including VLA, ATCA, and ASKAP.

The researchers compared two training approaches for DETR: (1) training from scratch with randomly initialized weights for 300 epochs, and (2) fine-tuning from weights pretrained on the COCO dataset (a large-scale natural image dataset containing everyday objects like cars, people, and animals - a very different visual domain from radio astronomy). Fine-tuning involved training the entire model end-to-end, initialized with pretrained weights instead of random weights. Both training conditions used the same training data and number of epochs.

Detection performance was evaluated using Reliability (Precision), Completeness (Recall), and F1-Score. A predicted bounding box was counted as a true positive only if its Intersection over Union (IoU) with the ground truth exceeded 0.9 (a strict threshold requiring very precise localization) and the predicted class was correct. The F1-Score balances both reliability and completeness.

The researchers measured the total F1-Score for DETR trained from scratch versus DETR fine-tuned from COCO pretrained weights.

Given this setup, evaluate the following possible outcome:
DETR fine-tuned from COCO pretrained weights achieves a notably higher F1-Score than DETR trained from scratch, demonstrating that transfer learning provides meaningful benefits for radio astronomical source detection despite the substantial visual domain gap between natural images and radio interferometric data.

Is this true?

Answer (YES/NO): YES